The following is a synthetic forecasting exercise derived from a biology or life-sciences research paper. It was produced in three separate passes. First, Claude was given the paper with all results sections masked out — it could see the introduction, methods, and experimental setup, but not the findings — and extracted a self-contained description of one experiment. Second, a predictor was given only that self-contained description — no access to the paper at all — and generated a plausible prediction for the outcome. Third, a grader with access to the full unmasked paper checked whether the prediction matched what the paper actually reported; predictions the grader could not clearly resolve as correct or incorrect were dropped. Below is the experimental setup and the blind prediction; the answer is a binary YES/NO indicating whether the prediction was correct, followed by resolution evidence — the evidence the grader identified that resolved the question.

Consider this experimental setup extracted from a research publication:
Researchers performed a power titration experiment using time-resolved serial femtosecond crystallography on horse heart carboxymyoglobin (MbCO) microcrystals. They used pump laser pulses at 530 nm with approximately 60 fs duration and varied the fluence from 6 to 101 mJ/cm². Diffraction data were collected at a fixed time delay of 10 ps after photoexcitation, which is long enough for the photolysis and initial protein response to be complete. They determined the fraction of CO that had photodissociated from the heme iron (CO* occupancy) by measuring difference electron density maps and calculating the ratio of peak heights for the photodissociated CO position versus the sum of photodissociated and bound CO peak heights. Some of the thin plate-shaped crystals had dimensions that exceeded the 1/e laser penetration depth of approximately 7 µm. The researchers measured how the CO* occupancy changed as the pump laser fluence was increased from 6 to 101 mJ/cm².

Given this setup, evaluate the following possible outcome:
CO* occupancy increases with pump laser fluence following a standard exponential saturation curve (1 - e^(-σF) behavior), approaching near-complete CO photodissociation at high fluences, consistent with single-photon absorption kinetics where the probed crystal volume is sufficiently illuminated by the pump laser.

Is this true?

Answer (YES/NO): NO